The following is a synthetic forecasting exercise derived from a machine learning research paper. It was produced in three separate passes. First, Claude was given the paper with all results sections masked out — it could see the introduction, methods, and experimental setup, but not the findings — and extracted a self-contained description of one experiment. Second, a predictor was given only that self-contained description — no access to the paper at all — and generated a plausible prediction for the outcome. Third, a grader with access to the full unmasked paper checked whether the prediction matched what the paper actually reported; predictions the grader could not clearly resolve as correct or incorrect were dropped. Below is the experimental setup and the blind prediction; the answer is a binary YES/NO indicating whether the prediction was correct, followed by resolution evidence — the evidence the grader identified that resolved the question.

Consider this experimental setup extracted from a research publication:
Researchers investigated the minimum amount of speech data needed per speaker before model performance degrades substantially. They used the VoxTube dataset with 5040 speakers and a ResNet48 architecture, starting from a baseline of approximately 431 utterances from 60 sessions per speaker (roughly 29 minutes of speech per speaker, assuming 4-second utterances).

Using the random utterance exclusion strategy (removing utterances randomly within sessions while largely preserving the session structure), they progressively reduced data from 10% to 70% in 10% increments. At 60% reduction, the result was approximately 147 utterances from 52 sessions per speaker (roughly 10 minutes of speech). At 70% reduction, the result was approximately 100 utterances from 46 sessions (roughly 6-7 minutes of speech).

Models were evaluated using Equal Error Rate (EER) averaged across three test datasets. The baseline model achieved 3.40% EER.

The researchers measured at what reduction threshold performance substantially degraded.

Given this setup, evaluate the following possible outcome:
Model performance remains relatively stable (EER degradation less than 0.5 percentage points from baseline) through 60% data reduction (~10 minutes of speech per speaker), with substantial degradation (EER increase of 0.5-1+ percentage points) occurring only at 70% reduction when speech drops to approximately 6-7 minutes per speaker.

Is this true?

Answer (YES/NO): NO